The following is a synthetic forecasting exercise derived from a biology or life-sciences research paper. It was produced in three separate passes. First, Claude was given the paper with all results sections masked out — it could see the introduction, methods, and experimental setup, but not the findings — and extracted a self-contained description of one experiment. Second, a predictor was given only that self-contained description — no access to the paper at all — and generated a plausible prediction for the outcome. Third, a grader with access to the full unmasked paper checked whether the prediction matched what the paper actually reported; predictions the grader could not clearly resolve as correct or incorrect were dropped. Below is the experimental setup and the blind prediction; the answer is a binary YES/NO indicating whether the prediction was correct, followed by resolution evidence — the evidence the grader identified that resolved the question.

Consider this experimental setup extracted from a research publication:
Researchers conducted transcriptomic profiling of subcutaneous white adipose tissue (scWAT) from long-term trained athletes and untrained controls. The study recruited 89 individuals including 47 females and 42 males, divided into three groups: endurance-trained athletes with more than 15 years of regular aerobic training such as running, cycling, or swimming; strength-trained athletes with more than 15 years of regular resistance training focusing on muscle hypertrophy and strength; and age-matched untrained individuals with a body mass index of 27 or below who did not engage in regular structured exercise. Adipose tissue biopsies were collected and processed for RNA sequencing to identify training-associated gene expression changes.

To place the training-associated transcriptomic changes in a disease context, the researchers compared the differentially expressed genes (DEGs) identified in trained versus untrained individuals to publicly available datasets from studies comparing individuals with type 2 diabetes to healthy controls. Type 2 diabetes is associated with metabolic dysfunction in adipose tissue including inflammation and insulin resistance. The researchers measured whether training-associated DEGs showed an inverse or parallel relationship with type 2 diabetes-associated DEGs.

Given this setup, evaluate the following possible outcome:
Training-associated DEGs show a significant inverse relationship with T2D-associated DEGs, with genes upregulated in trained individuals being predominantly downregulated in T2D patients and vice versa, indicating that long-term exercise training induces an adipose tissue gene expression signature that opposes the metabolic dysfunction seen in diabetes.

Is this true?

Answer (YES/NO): YES